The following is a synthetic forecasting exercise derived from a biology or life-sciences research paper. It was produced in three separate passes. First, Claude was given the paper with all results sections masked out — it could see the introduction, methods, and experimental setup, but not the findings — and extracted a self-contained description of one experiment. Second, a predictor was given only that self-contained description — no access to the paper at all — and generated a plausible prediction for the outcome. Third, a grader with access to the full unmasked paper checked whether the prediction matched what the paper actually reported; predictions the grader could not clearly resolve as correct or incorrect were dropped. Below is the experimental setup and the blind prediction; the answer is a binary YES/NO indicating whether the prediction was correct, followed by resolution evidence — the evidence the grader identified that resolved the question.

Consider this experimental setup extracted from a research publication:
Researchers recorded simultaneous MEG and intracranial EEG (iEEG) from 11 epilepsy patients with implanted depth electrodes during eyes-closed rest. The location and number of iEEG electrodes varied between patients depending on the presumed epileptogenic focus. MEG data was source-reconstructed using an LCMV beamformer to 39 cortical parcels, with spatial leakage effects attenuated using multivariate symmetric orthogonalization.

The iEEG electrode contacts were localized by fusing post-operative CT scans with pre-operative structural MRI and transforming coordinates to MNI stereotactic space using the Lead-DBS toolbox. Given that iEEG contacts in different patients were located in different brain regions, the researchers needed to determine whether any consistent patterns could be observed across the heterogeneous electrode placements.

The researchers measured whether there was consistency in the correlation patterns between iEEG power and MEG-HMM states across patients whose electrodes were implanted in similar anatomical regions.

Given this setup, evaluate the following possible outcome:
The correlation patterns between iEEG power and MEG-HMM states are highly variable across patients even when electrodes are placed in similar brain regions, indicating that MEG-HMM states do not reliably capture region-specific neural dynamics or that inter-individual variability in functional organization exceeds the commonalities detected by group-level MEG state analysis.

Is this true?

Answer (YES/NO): NO